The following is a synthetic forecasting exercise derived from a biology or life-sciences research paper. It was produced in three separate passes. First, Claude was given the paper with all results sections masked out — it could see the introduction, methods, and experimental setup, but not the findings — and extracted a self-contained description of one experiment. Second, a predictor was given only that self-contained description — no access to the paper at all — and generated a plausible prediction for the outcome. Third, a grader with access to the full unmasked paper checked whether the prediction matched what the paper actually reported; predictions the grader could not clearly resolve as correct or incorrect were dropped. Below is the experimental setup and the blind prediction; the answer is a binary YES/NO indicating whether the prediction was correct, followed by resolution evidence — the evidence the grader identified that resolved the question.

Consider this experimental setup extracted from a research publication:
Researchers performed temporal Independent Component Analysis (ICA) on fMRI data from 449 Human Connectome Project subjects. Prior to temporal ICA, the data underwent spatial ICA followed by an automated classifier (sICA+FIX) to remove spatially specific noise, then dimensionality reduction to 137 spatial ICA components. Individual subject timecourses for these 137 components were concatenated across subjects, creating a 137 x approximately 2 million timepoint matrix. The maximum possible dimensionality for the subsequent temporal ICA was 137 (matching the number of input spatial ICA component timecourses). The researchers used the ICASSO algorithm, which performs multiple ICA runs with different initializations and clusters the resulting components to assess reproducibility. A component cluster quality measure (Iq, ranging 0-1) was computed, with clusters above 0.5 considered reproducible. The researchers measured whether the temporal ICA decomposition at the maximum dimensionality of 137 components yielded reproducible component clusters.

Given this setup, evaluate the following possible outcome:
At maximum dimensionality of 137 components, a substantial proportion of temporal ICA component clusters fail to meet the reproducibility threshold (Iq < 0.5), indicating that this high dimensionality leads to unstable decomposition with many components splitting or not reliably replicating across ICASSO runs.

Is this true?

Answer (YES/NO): YES